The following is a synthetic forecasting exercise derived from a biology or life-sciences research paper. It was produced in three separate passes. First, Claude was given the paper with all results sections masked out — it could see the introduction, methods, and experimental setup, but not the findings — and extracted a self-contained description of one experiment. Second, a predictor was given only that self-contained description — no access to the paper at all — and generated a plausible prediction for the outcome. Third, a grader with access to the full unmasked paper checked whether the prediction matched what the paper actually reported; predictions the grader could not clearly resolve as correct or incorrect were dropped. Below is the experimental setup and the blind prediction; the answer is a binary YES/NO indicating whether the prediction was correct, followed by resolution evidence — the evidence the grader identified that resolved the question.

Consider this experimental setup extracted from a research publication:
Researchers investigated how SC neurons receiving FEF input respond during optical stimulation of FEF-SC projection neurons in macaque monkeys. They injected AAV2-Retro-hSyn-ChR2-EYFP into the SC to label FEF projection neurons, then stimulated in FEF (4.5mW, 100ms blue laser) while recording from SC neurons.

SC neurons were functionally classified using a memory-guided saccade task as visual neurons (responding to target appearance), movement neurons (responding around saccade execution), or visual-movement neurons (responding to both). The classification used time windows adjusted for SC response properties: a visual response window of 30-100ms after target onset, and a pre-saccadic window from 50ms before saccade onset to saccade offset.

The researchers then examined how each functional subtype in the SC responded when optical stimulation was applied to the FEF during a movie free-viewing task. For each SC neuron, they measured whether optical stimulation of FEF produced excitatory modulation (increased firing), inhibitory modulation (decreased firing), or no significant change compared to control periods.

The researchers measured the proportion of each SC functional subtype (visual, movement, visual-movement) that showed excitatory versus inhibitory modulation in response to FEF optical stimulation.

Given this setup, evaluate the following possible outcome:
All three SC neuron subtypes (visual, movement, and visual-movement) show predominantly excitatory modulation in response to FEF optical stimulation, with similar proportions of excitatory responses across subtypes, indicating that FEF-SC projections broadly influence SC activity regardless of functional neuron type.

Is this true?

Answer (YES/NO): NO